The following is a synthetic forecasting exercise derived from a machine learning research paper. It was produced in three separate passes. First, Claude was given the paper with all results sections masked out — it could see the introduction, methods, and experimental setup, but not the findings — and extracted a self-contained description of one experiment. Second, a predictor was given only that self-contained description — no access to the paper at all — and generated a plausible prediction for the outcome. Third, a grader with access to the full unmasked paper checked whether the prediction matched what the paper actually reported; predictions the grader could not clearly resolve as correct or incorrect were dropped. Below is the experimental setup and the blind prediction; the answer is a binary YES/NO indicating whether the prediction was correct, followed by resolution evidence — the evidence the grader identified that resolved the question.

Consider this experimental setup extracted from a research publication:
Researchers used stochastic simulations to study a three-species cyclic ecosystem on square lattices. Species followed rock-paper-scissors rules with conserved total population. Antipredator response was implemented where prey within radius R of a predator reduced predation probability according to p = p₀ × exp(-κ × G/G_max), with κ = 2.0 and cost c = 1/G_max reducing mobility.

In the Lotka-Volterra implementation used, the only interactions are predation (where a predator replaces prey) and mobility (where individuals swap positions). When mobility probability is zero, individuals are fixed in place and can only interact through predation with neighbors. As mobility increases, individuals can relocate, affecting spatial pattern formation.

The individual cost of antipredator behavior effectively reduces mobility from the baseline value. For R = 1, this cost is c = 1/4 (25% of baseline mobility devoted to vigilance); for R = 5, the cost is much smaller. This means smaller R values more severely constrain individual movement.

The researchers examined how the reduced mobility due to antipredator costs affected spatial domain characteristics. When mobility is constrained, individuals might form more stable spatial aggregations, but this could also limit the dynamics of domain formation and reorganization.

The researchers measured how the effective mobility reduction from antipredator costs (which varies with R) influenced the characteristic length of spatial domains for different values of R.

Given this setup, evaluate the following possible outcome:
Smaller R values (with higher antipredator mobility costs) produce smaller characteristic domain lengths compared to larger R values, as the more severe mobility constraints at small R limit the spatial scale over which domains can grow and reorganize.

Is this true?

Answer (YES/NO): YES